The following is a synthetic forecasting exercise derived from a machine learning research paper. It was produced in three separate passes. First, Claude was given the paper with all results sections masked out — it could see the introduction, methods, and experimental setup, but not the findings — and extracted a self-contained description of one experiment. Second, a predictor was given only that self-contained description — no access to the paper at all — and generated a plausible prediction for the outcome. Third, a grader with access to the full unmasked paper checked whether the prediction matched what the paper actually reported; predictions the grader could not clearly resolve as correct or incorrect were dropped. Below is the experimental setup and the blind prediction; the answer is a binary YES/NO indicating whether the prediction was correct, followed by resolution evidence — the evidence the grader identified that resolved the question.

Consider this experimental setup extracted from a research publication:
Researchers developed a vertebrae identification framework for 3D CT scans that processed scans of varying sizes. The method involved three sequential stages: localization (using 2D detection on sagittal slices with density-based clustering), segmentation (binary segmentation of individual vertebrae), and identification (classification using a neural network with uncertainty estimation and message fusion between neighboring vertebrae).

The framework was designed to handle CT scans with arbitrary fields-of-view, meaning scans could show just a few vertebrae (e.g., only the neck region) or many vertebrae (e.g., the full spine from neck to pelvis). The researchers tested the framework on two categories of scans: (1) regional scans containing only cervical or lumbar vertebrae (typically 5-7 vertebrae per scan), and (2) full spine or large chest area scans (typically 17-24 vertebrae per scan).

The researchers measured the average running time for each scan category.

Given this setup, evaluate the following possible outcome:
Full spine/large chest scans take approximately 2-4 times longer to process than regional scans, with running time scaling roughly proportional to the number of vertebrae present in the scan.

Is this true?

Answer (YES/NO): NO